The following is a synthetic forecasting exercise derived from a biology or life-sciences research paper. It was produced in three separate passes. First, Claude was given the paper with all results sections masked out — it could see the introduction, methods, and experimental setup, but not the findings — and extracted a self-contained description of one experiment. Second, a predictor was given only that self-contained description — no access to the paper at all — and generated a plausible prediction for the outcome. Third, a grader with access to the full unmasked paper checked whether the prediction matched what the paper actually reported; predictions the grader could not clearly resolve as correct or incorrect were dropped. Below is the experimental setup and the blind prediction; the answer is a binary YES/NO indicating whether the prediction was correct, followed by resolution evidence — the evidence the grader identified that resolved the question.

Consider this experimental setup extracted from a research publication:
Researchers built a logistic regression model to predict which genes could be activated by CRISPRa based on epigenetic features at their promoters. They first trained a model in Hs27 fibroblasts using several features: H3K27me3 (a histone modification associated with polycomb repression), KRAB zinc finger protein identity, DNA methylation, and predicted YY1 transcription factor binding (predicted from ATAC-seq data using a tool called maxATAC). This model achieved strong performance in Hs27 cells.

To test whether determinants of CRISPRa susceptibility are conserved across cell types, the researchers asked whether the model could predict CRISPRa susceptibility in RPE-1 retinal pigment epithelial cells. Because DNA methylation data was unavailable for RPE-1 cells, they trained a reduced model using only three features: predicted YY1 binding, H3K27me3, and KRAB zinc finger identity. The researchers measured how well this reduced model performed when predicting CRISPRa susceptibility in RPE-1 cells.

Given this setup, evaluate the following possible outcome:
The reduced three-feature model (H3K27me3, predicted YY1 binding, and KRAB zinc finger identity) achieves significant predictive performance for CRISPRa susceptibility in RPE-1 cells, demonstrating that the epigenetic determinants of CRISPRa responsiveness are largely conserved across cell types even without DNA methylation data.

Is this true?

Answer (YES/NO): YES